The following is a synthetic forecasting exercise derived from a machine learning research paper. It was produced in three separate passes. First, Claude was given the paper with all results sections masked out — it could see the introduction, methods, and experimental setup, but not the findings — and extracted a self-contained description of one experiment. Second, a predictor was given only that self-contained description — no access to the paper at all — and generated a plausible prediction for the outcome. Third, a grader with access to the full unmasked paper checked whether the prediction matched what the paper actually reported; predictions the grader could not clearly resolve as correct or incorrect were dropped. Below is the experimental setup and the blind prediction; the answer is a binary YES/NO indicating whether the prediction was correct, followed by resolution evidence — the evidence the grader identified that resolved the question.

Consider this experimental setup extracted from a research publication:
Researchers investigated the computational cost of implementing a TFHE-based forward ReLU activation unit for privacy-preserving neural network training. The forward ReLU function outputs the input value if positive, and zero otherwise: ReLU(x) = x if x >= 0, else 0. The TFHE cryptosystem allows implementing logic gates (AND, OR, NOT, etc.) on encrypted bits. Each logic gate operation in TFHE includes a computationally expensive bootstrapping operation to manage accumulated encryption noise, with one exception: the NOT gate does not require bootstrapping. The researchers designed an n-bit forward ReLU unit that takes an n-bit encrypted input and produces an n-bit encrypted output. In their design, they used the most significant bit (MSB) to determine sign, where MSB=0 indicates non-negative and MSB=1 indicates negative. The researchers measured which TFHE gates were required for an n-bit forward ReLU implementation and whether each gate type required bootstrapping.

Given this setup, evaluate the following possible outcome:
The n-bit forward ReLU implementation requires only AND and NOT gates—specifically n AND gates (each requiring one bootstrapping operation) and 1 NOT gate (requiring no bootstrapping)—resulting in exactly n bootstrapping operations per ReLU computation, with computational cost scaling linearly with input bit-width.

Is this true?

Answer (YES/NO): NO